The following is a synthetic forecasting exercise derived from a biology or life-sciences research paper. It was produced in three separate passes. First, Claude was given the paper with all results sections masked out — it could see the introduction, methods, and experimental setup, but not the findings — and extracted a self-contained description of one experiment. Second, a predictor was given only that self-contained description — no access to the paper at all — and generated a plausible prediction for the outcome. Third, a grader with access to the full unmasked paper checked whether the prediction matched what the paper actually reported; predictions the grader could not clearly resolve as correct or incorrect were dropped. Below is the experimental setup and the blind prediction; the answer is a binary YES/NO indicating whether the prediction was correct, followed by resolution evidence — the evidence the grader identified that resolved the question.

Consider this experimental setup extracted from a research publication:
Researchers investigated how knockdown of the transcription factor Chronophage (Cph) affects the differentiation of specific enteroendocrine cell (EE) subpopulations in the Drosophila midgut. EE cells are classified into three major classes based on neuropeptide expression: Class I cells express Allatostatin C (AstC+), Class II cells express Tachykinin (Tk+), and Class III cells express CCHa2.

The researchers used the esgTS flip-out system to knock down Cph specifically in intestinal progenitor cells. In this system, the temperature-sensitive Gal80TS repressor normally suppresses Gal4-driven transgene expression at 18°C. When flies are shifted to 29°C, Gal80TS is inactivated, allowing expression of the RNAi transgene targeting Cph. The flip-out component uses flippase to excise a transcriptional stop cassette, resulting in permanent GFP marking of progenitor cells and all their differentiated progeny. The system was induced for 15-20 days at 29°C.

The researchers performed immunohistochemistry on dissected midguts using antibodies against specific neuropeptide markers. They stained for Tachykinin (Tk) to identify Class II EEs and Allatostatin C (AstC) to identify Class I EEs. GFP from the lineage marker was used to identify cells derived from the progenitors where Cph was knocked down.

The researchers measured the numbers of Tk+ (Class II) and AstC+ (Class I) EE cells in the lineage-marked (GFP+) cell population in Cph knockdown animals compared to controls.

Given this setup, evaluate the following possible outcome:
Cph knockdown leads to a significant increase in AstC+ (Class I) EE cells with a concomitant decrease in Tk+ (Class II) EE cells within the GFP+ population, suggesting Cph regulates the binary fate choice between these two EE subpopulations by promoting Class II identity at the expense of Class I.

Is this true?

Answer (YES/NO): NO